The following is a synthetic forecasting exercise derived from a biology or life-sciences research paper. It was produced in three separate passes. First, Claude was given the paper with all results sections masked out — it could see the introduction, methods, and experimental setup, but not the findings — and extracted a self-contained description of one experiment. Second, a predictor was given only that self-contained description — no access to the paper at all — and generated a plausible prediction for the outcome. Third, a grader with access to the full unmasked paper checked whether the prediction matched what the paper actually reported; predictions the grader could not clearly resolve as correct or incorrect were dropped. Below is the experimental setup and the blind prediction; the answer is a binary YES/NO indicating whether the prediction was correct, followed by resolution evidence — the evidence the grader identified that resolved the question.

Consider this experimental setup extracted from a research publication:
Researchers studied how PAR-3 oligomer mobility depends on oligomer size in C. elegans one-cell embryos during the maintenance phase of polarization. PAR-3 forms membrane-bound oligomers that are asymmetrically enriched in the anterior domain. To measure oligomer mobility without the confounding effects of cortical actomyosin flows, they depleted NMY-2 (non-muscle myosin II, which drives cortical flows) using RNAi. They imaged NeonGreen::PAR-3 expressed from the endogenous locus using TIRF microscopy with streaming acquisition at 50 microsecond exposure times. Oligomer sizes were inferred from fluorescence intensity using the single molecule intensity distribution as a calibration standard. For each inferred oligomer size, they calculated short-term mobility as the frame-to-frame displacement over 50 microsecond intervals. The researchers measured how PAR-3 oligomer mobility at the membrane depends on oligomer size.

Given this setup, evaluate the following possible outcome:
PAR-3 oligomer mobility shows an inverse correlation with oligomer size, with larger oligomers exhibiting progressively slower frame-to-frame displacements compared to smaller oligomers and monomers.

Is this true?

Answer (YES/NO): YES